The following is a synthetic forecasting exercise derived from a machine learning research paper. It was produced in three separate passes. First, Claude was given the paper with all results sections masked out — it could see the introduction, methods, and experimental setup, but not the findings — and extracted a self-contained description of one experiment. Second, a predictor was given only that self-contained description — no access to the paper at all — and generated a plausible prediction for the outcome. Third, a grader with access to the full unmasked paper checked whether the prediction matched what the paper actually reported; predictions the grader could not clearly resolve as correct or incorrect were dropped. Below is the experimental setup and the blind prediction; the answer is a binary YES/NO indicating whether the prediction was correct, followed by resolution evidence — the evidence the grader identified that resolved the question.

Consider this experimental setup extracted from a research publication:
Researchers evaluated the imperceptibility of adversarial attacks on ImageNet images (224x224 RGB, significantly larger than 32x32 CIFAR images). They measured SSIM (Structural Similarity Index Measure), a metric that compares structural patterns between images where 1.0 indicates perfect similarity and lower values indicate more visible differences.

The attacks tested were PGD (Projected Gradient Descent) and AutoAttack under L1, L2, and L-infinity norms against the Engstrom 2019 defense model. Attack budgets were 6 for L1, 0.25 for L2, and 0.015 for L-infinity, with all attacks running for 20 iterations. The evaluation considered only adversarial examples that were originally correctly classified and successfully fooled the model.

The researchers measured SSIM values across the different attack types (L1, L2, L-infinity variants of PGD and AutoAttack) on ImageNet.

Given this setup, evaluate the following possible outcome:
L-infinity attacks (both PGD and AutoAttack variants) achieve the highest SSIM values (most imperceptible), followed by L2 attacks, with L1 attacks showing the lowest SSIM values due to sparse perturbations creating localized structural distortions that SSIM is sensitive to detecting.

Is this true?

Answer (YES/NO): NO